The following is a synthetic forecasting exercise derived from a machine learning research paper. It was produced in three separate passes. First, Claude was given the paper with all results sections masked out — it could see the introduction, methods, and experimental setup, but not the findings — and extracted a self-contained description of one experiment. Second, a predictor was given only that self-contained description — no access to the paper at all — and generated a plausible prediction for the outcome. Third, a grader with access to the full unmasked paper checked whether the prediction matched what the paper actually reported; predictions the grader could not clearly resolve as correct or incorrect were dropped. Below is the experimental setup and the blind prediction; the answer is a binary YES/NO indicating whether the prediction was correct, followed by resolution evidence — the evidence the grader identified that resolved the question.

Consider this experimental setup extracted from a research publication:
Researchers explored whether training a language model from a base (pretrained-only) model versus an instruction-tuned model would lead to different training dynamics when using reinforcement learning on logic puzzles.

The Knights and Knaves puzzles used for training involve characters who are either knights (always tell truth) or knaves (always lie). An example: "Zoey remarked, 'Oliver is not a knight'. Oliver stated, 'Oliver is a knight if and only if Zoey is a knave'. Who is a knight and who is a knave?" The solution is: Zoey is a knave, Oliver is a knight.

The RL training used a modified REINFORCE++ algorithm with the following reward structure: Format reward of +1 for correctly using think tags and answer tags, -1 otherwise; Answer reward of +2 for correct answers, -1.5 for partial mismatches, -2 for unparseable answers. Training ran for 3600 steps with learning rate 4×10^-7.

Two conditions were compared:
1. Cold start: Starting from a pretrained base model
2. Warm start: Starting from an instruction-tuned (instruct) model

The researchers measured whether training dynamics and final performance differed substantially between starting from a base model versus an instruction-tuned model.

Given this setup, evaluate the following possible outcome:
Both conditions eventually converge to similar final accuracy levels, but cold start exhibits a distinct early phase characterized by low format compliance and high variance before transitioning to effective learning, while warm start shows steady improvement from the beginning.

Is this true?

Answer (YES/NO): NO